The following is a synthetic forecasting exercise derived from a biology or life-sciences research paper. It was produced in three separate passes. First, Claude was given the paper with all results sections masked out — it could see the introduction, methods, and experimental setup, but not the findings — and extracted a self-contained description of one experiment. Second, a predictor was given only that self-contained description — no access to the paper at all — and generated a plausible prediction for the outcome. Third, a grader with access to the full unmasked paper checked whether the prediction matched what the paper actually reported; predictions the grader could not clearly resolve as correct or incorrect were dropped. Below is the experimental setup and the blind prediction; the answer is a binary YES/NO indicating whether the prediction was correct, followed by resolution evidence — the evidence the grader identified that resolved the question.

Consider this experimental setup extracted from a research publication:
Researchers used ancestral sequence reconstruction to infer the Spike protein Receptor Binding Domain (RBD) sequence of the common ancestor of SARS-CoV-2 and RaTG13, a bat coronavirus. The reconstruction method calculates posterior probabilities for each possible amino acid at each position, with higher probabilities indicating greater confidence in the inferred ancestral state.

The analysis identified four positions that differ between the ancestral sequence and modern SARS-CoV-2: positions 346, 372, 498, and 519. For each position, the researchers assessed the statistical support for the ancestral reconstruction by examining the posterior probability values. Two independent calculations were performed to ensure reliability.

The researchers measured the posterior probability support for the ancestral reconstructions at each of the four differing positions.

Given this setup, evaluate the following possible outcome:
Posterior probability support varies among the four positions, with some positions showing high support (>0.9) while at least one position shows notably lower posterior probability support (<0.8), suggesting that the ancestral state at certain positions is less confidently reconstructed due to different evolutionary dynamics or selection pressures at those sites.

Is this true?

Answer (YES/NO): YES